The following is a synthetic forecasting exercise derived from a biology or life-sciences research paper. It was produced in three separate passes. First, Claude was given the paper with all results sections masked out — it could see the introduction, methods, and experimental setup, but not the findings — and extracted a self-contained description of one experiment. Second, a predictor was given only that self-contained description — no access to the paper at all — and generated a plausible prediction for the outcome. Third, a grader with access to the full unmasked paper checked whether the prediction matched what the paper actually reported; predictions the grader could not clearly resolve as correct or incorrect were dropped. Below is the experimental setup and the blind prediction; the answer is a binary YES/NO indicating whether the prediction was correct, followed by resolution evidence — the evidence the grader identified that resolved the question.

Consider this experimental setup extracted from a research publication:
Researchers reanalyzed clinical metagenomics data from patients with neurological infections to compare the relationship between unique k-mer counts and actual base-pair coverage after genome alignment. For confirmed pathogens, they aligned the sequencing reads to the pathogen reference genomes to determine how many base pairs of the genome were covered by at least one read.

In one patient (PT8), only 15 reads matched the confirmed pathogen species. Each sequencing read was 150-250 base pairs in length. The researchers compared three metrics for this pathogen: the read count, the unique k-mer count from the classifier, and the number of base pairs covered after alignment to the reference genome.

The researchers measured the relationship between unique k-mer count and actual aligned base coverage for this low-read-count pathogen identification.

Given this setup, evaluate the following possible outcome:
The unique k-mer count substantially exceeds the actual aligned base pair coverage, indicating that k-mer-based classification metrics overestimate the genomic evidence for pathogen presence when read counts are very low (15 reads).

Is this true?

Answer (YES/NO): NO